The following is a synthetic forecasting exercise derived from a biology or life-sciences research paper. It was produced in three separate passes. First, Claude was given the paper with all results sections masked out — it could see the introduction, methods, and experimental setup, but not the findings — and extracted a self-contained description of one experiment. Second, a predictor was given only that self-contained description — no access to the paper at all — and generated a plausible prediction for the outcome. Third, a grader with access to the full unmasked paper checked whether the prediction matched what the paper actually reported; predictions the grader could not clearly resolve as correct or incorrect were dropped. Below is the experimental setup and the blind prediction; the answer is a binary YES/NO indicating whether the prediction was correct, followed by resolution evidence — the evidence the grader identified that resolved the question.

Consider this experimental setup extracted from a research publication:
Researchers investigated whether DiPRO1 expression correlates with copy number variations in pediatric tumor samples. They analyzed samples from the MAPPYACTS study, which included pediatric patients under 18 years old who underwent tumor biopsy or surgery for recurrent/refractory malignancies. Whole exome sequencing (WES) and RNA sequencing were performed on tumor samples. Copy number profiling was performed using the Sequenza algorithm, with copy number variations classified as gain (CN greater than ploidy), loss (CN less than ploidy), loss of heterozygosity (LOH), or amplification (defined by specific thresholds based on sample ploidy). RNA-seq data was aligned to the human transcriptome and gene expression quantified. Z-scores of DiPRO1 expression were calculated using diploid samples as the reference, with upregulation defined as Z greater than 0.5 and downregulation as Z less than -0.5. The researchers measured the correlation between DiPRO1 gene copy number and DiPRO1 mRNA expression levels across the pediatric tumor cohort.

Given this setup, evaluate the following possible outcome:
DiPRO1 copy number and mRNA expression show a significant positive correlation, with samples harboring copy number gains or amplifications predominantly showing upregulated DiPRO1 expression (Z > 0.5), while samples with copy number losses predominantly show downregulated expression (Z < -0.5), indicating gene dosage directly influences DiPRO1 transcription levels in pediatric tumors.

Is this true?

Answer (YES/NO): NO